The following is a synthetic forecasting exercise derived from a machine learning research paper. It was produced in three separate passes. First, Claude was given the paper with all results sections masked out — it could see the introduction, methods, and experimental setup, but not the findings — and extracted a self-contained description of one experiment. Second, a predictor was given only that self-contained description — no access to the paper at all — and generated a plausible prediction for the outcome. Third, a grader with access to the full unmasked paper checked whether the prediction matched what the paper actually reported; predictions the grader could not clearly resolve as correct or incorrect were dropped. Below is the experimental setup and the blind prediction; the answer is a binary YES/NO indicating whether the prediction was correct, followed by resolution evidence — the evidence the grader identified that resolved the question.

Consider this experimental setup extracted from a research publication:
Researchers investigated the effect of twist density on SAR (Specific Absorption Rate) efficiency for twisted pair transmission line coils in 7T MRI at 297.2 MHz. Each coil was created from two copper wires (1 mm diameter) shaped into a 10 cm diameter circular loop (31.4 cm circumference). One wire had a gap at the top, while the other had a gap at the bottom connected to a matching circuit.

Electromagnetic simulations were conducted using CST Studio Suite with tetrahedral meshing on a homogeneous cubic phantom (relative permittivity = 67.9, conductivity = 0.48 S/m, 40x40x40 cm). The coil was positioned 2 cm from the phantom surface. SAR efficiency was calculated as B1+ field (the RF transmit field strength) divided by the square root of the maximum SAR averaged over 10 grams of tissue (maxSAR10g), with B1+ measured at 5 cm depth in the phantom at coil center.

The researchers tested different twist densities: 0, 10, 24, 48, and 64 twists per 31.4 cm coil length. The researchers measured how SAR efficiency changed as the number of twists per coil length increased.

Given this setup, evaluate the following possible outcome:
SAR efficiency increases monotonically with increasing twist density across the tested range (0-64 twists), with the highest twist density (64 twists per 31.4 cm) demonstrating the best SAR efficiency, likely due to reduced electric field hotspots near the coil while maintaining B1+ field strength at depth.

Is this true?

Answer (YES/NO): NO